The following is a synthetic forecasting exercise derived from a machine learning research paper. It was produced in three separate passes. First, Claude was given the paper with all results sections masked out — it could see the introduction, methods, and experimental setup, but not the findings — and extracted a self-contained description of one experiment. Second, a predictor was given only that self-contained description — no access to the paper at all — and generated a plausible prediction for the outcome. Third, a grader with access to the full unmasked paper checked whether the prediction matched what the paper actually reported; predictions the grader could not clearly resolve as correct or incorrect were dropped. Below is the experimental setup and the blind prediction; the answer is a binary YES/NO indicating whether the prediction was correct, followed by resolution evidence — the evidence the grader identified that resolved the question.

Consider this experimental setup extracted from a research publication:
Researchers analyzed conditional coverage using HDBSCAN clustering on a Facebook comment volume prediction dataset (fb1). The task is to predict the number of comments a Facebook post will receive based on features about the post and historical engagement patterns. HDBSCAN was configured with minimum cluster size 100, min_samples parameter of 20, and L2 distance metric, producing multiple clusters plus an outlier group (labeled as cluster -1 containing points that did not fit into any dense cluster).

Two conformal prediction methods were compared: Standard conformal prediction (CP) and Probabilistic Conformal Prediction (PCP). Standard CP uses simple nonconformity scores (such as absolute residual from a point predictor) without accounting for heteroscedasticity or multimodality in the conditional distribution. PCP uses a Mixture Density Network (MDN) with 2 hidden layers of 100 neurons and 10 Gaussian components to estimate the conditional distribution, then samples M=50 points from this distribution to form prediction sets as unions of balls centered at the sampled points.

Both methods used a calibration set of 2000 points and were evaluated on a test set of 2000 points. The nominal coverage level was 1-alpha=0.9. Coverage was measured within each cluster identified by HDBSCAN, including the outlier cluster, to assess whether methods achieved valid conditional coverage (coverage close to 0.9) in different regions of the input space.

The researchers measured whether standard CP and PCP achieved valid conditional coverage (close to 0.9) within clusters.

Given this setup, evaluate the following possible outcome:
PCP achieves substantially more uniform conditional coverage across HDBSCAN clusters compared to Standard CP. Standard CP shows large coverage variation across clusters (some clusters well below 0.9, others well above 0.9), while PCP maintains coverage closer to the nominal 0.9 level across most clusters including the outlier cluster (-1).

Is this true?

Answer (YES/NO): NO